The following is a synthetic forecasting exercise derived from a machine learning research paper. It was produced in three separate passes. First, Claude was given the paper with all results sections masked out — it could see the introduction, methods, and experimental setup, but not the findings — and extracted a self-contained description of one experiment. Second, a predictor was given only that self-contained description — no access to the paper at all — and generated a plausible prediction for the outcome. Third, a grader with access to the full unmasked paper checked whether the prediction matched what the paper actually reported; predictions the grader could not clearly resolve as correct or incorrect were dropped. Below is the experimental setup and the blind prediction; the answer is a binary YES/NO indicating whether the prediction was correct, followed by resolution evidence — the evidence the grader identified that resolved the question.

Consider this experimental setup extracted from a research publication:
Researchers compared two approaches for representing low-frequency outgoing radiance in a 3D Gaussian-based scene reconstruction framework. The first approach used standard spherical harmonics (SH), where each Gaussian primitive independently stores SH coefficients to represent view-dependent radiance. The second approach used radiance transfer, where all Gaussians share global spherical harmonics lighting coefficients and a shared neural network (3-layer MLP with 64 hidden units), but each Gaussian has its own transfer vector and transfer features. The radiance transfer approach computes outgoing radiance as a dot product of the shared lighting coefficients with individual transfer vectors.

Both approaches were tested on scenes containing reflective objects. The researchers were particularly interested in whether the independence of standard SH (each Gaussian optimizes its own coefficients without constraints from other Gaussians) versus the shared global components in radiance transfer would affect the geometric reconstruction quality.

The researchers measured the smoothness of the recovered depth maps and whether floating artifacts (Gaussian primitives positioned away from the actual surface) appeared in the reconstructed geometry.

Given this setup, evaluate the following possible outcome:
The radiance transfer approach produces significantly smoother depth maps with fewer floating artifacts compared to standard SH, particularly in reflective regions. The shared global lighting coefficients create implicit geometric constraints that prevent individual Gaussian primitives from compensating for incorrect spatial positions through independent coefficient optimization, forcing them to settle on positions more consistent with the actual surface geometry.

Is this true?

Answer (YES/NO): YES